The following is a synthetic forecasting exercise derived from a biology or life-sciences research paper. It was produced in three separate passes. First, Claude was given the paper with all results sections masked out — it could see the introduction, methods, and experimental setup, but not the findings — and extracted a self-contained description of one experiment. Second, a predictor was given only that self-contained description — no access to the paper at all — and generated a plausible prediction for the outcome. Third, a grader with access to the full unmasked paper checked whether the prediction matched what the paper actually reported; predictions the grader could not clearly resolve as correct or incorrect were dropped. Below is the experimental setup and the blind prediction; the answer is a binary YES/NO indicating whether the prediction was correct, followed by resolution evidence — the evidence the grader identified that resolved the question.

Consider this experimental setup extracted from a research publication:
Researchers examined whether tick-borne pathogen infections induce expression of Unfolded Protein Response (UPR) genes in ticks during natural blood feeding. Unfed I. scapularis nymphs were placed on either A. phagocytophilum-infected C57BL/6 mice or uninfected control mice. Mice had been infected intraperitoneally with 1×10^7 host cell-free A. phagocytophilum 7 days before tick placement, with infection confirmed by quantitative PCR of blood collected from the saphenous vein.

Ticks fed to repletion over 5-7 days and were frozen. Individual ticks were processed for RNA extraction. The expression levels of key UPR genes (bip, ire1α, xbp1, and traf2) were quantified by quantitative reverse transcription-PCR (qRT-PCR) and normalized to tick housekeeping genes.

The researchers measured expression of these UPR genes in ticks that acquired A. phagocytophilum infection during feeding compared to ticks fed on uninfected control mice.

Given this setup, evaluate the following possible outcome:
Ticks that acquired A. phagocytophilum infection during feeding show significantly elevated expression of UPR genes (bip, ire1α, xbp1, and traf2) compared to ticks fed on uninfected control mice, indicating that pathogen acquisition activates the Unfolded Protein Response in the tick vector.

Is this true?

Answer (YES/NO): NO